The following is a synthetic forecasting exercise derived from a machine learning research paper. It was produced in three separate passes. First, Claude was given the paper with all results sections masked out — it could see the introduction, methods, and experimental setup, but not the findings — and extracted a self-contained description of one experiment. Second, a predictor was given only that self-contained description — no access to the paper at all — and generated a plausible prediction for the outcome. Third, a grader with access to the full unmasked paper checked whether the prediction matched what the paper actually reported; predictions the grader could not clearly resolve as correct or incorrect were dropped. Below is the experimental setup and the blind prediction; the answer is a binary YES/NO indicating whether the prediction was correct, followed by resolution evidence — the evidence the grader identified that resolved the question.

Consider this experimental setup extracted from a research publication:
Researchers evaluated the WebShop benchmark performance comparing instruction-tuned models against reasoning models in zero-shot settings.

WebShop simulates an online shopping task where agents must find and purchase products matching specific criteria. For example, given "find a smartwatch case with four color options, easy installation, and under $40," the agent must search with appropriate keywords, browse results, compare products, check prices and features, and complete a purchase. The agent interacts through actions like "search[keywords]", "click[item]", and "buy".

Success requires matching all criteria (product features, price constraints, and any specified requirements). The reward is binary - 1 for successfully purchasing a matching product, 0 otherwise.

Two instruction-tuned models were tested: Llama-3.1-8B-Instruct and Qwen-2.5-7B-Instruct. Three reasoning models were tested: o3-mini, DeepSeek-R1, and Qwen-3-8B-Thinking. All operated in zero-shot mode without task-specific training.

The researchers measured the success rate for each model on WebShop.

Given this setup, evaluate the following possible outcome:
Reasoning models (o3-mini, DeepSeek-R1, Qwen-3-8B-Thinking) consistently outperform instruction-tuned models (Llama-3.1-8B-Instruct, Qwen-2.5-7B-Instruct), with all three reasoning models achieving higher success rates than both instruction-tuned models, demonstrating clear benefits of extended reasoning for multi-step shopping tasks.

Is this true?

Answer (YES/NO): NO